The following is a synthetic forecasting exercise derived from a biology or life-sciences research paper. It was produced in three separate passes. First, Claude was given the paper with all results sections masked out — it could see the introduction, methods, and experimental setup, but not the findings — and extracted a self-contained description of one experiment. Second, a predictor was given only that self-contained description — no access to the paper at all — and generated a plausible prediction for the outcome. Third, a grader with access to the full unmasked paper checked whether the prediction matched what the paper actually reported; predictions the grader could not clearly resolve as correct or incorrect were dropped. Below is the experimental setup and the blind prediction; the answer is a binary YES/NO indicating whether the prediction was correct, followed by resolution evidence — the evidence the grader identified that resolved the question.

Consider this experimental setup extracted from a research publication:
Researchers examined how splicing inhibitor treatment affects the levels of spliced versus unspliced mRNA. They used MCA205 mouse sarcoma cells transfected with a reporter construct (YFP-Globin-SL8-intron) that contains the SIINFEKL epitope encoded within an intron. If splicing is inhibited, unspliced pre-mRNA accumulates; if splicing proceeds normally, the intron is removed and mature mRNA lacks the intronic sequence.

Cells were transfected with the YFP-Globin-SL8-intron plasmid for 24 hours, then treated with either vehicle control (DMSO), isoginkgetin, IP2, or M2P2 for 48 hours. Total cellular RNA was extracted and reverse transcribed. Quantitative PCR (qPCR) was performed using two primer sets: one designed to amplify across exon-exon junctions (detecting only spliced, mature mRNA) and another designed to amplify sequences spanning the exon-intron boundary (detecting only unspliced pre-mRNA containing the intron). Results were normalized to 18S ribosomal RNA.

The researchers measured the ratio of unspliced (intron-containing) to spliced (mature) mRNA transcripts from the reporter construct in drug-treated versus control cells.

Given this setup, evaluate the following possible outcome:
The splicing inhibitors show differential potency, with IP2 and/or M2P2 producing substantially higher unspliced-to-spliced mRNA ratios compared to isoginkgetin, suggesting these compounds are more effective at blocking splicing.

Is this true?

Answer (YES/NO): YES